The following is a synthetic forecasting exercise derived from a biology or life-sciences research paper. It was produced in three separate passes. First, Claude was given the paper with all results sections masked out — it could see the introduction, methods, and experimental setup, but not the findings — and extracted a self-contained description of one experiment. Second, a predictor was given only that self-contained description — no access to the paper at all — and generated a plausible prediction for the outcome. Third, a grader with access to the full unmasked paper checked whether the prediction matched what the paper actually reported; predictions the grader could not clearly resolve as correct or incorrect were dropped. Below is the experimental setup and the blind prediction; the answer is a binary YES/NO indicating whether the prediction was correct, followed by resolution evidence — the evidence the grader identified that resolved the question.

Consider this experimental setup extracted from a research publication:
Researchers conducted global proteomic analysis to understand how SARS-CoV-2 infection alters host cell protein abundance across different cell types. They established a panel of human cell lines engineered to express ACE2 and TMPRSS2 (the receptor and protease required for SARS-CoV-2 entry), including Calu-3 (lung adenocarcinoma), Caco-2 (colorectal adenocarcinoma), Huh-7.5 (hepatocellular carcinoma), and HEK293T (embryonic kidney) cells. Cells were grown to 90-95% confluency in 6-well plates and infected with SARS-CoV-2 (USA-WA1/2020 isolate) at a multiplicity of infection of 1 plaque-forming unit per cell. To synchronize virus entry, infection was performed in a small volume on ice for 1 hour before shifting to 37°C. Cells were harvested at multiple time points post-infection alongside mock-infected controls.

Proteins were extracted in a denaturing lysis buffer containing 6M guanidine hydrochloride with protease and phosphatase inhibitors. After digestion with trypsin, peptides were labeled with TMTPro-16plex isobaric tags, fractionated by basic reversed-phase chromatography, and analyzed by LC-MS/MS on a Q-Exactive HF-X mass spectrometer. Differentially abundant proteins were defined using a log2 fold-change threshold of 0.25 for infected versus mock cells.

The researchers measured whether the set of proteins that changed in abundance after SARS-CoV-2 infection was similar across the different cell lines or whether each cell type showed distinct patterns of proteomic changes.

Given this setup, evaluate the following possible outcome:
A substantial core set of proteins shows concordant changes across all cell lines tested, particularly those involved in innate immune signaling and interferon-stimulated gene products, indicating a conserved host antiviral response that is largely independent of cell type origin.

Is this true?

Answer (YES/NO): NO